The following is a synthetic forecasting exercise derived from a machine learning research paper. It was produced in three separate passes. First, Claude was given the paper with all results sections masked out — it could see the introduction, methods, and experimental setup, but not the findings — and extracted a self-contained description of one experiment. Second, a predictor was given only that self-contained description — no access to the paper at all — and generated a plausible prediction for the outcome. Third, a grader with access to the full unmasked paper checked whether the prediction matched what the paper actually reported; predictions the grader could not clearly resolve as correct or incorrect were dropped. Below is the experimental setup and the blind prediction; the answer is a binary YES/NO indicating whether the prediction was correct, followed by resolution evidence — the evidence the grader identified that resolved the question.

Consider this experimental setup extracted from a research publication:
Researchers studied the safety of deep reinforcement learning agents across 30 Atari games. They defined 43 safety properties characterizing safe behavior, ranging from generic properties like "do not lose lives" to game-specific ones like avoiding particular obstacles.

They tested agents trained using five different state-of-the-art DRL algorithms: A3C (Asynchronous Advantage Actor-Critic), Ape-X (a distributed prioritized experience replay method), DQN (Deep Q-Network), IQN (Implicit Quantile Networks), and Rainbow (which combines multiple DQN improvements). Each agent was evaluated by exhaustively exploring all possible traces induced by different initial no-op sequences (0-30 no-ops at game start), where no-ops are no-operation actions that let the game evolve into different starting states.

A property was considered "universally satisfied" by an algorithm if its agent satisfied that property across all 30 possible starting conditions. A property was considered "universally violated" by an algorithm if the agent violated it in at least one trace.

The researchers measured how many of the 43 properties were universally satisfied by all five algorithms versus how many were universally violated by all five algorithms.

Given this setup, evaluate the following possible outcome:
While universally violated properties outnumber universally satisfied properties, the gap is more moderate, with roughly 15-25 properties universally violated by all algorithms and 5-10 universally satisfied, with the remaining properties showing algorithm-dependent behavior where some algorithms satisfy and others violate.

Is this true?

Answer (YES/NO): NO